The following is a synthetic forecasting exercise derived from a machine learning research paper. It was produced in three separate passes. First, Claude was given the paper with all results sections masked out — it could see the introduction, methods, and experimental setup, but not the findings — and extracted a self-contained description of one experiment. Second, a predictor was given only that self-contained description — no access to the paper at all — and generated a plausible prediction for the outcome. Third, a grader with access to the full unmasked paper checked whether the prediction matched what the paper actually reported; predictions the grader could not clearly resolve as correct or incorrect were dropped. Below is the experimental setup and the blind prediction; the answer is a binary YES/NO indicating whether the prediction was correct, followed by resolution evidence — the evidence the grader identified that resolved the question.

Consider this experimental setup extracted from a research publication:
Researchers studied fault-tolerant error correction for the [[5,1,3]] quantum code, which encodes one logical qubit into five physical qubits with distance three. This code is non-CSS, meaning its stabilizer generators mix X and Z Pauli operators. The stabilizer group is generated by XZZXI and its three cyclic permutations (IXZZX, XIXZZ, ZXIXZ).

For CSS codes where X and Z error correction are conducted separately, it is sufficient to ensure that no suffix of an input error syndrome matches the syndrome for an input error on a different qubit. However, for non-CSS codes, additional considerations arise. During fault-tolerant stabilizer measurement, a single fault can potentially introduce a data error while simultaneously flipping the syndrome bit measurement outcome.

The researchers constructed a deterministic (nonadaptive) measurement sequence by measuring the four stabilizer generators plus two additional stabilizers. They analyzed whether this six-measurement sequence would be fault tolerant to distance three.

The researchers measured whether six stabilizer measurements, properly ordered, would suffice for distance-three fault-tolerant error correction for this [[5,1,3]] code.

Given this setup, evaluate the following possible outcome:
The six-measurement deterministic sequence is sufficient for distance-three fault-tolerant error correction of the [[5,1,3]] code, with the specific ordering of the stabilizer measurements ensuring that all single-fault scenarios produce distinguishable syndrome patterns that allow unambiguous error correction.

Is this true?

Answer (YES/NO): YES